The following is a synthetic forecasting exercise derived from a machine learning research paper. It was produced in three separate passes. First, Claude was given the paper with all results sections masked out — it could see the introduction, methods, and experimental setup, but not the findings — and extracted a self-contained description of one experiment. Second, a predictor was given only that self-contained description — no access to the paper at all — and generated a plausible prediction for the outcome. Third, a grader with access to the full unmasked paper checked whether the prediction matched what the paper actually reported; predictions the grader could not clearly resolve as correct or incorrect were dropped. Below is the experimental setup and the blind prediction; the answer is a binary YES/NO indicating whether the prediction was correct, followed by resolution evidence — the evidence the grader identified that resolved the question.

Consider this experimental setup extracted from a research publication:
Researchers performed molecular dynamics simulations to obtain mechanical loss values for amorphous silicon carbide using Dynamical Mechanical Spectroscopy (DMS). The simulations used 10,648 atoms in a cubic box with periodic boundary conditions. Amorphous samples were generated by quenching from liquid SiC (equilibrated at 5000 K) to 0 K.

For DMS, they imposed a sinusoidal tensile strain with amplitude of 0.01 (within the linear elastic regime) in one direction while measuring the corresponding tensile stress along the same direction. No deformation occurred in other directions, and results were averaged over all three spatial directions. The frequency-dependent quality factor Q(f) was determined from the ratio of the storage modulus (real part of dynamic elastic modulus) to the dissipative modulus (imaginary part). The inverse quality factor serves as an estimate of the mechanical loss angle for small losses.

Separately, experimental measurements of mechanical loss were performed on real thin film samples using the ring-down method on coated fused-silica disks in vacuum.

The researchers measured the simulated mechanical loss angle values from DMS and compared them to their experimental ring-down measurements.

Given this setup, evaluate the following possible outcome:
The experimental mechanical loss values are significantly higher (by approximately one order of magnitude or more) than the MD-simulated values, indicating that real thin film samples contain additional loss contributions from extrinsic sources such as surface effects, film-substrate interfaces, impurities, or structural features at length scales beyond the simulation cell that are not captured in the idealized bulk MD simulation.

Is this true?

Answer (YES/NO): NO